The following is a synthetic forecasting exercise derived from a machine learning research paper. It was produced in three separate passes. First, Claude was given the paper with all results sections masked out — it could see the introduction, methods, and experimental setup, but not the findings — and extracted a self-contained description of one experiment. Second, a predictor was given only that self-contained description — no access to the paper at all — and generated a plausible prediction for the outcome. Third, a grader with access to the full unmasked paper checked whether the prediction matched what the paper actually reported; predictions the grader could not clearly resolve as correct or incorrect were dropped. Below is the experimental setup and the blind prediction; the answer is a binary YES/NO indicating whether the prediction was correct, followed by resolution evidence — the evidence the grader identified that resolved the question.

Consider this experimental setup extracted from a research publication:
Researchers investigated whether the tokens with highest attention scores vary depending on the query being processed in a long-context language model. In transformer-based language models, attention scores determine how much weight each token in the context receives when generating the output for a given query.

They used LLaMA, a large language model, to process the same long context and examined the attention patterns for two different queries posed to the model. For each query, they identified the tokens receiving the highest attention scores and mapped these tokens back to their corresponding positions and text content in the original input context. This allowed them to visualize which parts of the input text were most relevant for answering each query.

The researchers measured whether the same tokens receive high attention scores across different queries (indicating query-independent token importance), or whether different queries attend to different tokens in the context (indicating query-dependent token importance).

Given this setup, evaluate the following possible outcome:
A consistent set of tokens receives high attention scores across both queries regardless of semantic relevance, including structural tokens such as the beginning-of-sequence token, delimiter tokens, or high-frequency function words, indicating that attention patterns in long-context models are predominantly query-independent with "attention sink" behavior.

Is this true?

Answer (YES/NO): NO